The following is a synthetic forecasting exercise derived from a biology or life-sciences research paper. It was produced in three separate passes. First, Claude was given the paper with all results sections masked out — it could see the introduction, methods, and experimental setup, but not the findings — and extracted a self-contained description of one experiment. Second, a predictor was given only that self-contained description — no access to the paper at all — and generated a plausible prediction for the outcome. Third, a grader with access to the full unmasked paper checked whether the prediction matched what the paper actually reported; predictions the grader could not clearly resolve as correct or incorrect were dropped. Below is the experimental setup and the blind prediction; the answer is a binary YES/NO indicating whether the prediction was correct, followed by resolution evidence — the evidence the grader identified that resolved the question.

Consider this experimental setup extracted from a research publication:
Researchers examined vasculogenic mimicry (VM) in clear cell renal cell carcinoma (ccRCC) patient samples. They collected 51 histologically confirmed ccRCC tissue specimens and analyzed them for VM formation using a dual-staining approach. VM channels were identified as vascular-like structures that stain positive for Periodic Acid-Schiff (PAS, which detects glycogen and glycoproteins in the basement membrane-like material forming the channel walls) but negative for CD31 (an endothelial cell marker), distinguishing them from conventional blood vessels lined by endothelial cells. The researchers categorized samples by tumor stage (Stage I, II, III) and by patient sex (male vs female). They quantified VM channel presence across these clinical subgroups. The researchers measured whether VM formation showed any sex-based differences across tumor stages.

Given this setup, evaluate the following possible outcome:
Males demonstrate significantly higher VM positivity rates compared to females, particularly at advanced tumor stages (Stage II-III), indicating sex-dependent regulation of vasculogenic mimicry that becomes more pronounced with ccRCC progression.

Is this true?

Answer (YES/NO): YES